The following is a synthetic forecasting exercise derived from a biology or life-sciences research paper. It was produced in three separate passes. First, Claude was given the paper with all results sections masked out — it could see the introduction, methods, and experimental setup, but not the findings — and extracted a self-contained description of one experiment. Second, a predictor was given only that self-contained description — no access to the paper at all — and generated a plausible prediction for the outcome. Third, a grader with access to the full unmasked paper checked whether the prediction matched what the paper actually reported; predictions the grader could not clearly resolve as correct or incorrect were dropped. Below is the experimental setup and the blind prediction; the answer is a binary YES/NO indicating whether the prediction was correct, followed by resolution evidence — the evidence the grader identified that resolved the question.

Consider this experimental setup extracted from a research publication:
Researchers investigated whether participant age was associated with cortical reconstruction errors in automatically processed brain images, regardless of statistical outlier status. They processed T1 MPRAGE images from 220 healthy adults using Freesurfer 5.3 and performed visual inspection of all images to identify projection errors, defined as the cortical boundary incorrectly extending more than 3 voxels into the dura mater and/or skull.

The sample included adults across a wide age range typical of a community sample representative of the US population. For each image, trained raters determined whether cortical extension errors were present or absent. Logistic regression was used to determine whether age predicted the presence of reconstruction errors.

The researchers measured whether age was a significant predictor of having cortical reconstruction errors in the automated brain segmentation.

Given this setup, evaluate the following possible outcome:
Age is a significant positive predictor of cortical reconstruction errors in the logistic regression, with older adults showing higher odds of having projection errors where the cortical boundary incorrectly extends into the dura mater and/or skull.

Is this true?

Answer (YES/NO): NO